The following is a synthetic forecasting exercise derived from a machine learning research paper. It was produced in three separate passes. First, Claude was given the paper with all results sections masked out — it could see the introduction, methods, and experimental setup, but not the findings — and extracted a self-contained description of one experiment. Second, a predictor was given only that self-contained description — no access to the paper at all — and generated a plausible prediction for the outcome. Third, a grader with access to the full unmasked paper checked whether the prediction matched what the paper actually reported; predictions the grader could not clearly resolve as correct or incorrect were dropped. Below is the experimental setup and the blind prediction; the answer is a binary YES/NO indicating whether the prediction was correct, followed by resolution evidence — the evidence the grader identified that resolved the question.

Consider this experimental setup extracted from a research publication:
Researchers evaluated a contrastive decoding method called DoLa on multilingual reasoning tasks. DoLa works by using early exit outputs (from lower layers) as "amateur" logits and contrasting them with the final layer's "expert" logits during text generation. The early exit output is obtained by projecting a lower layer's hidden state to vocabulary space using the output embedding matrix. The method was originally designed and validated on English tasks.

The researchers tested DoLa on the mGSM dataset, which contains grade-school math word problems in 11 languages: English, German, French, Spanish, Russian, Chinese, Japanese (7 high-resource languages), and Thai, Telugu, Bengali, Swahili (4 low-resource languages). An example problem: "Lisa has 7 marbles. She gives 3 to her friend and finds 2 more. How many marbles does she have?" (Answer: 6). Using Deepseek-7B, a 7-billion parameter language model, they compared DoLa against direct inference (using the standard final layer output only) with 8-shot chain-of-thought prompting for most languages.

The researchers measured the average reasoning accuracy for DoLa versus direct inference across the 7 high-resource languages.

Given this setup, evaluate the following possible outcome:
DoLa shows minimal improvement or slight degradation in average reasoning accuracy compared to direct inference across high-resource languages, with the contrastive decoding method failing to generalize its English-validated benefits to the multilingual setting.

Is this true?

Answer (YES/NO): NO